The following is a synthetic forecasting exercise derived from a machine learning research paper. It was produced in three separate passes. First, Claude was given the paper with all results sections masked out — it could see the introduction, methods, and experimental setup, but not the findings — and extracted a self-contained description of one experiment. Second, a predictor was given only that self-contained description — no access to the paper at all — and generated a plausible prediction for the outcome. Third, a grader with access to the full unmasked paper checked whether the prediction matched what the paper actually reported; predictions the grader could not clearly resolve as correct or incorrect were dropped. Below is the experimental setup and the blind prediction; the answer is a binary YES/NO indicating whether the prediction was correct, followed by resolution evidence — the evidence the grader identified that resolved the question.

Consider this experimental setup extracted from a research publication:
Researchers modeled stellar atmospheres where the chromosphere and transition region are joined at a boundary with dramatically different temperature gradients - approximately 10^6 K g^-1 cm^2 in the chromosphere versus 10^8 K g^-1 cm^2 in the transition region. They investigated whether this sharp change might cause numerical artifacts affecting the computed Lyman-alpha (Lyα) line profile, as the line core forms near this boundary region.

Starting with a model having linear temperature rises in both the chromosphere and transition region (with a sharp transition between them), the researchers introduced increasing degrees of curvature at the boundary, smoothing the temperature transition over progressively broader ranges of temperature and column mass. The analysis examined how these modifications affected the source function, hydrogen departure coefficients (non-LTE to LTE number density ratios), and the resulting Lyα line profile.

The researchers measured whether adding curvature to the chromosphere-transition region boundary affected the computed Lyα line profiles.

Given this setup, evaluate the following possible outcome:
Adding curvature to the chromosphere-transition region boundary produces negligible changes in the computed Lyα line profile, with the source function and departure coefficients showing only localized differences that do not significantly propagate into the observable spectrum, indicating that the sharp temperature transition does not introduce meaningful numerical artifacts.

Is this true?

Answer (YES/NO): YES